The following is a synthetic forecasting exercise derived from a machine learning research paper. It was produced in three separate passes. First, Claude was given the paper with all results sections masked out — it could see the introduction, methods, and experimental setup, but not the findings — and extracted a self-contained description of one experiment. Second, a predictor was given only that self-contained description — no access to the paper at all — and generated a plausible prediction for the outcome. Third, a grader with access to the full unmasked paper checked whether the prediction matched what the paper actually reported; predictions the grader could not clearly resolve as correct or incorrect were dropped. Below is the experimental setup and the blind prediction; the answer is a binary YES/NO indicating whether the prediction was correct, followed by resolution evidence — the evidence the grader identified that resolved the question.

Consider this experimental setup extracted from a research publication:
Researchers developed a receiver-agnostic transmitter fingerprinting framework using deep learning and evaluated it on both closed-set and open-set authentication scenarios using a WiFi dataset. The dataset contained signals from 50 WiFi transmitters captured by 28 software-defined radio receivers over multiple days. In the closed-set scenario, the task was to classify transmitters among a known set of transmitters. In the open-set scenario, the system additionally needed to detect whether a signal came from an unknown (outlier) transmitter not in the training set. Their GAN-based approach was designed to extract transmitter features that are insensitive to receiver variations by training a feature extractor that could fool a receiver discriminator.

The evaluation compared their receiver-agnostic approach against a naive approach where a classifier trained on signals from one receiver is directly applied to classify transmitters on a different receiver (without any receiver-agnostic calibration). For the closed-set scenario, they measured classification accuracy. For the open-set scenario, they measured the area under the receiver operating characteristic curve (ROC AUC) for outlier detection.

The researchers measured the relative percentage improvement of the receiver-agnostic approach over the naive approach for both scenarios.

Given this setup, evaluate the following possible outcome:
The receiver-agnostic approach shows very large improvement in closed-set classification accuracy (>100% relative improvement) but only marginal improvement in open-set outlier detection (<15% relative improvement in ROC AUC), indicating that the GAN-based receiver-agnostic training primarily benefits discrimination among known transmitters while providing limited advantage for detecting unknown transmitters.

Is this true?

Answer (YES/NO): NO